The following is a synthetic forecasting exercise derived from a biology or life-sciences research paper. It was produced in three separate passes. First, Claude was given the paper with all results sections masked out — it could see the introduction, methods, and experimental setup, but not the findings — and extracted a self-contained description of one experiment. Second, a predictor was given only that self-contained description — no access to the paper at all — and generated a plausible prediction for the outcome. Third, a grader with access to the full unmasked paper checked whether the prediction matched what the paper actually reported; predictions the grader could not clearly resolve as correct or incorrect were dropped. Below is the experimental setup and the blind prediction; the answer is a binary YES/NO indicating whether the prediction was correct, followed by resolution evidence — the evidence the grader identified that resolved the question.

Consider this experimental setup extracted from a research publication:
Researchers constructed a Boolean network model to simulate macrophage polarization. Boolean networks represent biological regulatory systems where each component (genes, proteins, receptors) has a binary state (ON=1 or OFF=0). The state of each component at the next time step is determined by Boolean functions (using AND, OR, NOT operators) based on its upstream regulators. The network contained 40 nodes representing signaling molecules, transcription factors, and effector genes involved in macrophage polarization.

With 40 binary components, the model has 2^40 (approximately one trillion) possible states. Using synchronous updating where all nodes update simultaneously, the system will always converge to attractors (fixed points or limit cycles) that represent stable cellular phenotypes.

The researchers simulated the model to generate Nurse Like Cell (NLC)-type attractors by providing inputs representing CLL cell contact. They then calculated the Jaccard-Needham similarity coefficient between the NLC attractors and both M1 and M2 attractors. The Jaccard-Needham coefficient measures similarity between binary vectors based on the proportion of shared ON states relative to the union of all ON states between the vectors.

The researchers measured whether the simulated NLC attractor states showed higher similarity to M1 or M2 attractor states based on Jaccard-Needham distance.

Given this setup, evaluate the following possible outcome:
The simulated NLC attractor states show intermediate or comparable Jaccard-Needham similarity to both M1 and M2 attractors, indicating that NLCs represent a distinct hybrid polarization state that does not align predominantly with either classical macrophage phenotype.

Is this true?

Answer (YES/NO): YES